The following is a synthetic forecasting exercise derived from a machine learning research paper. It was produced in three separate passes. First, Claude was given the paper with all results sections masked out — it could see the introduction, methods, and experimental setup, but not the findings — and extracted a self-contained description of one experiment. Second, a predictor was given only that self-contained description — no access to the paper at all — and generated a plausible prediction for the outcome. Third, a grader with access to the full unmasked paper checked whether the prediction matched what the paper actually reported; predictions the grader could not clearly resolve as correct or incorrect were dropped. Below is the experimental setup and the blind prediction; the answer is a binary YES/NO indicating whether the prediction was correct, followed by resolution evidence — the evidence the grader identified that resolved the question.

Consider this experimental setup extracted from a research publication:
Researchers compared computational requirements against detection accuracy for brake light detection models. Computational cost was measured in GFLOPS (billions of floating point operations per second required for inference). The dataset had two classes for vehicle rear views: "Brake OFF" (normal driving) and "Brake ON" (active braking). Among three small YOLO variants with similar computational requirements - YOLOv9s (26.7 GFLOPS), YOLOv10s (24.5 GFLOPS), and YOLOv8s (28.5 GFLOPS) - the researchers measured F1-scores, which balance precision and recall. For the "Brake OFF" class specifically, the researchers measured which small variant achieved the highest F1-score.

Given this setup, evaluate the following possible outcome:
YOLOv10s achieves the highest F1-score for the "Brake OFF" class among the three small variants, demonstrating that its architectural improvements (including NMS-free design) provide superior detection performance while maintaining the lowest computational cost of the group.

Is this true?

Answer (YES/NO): YES